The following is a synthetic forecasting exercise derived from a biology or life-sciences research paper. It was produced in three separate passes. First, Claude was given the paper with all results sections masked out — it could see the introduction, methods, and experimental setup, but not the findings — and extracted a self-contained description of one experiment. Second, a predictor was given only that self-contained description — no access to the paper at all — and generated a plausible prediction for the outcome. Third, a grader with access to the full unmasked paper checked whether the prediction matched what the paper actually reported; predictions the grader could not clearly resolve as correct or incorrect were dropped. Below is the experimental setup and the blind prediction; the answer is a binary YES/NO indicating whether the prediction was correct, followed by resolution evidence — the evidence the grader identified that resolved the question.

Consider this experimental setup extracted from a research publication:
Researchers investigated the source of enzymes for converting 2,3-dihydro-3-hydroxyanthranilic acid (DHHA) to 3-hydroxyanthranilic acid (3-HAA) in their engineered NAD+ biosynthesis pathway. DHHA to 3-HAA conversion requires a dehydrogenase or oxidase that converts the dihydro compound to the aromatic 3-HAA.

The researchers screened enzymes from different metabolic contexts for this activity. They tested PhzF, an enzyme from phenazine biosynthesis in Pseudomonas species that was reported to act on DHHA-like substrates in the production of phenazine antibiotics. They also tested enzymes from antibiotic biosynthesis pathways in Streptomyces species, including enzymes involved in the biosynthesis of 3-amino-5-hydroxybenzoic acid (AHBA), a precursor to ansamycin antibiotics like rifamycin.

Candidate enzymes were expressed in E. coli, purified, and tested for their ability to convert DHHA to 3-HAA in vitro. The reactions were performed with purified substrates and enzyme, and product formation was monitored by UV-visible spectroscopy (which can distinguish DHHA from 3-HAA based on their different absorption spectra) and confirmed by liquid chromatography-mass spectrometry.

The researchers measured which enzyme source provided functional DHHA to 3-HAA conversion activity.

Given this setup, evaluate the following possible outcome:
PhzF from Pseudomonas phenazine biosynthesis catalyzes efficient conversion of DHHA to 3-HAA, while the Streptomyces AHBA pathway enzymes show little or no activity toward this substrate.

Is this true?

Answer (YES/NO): NO